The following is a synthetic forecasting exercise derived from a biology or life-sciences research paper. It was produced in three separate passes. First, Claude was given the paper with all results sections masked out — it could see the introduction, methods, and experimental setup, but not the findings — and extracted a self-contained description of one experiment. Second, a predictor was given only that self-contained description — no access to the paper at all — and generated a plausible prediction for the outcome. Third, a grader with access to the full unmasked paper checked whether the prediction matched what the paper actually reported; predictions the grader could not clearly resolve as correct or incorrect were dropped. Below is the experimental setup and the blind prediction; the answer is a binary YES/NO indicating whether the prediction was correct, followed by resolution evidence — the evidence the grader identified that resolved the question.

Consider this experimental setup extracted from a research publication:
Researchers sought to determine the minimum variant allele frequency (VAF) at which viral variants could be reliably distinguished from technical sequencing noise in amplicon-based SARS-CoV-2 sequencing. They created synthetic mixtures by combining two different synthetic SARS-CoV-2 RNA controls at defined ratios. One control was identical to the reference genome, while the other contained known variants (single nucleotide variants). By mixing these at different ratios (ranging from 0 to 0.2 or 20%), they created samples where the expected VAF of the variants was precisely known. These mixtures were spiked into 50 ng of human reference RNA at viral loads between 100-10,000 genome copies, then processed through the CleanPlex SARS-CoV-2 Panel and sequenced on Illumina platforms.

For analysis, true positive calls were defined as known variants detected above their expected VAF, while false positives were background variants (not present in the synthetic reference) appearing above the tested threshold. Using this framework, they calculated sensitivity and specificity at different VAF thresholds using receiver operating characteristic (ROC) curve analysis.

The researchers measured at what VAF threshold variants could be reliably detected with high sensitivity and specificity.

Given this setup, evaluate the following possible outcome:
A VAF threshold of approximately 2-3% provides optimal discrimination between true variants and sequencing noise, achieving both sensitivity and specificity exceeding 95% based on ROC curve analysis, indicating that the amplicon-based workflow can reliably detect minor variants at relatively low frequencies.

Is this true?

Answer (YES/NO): NO